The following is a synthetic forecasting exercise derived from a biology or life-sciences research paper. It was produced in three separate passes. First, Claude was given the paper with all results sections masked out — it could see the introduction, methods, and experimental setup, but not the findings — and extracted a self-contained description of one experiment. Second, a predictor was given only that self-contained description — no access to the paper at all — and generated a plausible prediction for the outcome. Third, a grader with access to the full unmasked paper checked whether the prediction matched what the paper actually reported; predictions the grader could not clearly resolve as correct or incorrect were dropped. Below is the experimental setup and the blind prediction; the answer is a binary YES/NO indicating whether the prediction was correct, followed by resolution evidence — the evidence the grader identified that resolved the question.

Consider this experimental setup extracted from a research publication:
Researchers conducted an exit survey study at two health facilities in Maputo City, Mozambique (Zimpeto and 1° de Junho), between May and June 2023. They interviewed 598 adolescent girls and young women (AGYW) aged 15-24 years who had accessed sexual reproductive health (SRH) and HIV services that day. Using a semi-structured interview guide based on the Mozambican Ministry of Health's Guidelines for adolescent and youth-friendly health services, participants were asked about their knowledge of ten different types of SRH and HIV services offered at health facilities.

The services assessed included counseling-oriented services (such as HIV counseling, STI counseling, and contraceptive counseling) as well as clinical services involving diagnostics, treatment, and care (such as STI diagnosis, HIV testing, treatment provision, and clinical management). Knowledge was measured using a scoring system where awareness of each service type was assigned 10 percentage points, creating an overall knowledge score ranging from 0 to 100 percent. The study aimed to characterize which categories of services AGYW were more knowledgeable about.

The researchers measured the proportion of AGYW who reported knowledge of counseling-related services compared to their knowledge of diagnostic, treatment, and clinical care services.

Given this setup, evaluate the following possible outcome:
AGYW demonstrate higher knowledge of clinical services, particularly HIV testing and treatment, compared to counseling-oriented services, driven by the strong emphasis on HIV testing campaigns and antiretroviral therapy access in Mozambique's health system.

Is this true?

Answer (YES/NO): NO